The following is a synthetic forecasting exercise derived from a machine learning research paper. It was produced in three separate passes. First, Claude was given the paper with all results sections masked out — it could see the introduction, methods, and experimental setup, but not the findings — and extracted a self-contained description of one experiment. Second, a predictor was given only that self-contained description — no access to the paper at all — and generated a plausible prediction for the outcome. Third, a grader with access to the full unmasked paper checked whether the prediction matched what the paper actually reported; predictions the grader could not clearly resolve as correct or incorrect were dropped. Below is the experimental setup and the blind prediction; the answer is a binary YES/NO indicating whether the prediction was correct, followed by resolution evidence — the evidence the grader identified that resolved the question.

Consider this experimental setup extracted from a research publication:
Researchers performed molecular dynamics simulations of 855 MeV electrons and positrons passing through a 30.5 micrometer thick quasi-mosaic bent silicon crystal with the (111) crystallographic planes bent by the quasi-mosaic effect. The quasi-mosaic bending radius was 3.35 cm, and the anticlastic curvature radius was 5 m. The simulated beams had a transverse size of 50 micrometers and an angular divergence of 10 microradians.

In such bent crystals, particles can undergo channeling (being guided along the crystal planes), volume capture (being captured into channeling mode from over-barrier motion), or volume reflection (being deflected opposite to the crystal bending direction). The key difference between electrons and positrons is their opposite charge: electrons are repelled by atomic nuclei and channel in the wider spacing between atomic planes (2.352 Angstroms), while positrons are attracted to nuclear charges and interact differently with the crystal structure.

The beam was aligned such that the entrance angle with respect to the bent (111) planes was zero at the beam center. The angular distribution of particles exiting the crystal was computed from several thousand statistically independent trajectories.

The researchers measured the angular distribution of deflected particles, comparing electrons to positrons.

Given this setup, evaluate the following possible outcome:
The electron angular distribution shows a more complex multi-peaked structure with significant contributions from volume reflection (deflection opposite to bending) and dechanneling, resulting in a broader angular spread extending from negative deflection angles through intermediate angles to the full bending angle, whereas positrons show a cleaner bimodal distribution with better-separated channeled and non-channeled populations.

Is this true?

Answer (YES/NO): NO